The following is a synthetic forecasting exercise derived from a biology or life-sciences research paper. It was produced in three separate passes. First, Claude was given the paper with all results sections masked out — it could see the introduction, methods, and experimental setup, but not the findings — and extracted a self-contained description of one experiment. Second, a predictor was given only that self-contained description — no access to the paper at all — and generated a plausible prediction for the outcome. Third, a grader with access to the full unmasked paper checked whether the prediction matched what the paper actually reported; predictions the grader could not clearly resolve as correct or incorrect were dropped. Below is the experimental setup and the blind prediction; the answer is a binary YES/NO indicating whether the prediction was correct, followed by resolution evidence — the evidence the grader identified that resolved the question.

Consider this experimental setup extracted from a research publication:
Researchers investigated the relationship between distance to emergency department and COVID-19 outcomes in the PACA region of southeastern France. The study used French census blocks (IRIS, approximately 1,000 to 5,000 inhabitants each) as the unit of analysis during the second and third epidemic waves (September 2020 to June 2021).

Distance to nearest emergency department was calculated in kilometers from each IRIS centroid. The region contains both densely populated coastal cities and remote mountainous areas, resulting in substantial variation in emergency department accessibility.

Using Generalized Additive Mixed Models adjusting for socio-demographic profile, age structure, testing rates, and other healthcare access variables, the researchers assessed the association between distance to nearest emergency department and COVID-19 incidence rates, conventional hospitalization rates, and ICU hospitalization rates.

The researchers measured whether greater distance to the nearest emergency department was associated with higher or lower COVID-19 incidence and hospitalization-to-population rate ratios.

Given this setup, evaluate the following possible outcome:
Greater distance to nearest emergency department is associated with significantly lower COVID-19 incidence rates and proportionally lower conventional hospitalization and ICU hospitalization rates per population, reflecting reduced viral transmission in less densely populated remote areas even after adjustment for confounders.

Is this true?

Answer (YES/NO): YES